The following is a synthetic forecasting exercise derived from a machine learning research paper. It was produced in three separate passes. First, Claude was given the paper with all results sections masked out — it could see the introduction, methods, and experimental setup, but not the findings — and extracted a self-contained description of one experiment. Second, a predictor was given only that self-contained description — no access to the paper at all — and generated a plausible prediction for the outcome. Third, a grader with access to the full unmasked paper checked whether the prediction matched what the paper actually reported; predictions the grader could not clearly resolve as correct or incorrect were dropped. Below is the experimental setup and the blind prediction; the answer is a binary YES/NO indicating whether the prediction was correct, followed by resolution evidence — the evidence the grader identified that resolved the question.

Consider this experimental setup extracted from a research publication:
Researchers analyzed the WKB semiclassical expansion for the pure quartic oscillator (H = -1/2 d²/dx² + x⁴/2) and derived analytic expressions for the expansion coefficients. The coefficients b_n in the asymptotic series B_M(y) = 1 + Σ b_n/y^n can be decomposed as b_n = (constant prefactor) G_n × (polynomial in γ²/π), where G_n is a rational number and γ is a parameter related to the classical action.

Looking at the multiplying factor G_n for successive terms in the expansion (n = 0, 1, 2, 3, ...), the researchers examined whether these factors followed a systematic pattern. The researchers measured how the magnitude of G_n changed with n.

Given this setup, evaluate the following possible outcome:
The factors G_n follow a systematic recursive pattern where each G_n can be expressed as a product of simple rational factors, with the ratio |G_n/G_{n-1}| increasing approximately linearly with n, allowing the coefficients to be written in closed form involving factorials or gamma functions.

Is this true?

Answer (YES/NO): NO